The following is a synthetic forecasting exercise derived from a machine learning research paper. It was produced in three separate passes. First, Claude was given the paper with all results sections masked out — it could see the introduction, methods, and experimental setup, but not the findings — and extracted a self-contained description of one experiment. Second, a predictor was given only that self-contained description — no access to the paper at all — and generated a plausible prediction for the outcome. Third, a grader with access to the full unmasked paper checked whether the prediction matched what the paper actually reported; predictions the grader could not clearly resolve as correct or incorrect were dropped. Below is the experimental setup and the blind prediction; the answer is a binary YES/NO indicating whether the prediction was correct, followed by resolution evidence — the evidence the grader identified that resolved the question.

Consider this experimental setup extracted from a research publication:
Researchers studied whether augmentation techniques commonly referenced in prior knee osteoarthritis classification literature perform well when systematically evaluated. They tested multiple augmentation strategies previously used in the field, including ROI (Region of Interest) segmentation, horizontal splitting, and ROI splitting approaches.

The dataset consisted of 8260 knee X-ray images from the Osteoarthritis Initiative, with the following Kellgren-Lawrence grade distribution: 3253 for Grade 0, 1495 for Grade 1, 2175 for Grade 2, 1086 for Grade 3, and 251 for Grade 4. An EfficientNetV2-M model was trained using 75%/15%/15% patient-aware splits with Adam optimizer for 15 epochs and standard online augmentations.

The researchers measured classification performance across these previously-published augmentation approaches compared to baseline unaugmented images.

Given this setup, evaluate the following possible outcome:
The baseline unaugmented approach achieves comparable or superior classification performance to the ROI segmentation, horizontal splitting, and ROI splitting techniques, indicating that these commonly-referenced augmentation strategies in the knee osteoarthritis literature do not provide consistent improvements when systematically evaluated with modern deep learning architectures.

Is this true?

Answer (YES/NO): YES